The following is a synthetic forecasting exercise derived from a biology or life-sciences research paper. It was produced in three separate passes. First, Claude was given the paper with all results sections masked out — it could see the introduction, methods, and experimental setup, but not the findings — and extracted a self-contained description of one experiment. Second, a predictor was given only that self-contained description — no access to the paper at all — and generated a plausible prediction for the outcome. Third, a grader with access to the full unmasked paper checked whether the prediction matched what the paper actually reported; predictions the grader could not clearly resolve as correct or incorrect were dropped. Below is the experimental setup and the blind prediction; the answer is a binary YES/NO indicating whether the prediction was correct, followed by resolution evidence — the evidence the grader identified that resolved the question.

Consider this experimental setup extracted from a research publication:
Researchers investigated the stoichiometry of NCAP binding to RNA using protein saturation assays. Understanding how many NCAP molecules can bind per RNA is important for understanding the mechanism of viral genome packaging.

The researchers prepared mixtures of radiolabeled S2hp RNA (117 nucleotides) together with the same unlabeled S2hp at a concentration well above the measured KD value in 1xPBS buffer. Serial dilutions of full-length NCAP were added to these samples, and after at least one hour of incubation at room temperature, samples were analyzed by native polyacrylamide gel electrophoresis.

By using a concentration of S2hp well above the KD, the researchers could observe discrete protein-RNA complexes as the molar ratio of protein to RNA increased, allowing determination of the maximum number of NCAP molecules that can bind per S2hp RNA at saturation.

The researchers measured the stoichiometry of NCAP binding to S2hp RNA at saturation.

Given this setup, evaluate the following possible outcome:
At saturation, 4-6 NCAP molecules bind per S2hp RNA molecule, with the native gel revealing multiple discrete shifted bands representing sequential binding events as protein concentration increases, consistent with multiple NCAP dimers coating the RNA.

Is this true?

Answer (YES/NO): YES